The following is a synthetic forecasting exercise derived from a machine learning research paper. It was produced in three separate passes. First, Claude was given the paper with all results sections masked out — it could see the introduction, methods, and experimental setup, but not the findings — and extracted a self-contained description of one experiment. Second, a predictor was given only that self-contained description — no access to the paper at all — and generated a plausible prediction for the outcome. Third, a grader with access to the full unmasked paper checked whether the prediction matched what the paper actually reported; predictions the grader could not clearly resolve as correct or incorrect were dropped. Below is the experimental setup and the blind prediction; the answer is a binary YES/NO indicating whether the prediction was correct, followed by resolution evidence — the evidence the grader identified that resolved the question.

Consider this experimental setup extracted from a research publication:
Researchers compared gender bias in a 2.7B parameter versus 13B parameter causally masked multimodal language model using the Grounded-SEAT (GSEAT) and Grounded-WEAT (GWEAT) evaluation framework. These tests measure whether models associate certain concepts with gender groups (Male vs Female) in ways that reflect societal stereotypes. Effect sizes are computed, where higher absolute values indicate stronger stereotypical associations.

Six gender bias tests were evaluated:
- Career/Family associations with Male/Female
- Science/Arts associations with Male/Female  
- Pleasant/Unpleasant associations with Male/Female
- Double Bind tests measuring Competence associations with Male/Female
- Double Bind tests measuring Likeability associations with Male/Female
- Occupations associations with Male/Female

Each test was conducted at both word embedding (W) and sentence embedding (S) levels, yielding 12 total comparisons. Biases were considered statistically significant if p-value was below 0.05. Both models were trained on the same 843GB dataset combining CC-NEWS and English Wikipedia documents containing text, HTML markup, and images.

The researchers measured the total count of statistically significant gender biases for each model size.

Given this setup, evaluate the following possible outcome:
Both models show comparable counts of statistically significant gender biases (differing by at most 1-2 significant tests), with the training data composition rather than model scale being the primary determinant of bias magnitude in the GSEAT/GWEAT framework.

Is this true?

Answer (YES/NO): NO